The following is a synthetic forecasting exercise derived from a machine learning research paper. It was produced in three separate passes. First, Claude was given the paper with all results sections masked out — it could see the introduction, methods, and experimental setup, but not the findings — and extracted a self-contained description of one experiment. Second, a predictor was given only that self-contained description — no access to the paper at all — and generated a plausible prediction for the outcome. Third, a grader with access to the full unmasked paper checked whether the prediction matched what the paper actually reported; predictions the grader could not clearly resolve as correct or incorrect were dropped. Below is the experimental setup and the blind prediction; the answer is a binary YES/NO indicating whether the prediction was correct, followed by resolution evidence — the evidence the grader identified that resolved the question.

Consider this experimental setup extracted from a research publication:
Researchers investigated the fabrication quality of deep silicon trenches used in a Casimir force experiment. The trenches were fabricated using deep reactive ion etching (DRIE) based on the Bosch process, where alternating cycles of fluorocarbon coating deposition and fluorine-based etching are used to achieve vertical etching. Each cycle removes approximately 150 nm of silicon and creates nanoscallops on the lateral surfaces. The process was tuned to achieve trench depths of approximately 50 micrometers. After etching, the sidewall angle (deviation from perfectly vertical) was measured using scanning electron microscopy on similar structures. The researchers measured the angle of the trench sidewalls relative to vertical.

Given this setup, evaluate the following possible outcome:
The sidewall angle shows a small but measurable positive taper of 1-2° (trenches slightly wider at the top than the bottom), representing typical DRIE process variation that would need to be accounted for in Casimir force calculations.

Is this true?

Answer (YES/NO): NO